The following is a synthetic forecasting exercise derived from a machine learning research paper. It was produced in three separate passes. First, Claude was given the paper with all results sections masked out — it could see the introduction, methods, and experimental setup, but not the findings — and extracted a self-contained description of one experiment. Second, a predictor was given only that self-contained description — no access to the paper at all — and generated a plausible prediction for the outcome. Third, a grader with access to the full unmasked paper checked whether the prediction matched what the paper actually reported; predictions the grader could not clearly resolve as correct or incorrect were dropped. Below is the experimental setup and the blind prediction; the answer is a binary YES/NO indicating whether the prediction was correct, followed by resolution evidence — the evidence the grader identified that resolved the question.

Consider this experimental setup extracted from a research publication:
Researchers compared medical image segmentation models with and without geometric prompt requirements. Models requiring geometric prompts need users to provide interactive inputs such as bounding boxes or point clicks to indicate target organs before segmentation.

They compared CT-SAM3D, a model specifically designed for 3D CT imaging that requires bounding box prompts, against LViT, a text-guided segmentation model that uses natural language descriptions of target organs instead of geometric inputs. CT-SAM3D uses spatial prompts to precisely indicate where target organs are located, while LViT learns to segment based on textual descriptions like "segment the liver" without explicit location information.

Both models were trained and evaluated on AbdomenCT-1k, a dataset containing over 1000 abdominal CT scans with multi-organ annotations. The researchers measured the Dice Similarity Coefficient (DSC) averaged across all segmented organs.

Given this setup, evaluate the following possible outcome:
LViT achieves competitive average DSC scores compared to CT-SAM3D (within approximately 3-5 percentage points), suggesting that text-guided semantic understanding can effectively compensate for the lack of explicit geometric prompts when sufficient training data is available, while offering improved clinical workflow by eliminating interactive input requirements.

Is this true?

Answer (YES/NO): NO